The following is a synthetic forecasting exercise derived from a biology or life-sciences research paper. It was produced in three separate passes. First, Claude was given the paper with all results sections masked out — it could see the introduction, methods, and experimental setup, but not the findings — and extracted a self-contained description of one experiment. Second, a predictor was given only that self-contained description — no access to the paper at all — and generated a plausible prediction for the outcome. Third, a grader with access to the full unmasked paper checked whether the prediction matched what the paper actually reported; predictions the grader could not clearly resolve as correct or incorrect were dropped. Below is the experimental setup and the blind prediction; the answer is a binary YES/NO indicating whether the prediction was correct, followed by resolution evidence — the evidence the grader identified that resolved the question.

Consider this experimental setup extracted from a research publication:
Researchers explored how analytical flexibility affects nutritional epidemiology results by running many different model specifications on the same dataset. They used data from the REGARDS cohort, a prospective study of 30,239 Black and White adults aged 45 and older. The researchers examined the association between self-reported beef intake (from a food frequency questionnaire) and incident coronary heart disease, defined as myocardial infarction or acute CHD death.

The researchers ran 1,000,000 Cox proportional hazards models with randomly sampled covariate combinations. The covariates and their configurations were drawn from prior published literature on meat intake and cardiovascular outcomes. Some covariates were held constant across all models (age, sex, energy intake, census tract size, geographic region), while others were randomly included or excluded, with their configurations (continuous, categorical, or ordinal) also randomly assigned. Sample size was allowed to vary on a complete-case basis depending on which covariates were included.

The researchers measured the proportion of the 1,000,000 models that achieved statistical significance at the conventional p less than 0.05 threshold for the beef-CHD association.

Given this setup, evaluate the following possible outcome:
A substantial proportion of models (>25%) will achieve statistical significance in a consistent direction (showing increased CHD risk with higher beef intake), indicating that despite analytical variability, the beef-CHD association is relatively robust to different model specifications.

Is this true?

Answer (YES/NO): NO